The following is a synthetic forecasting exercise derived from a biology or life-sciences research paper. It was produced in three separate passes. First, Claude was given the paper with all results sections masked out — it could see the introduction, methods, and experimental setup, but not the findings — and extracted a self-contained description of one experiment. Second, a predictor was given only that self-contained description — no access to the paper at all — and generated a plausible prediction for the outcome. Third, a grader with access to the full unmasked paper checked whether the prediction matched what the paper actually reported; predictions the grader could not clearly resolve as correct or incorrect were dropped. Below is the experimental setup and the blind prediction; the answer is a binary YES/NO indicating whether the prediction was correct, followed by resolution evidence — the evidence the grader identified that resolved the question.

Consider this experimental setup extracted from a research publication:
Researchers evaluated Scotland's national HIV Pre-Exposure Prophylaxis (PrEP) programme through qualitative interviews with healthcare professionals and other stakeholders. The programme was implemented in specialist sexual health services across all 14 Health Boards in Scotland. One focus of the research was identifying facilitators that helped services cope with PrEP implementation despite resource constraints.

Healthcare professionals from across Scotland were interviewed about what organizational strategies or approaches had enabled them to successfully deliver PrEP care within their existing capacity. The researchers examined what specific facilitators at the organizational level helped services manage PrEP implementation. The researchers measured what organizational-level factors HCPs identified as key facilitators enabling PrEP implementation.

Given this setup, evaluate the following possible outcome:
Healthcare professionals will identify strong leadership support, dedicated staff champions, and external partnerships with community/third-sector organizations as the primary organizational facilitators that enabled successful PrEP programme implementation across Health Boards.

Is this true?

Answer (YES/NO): NO